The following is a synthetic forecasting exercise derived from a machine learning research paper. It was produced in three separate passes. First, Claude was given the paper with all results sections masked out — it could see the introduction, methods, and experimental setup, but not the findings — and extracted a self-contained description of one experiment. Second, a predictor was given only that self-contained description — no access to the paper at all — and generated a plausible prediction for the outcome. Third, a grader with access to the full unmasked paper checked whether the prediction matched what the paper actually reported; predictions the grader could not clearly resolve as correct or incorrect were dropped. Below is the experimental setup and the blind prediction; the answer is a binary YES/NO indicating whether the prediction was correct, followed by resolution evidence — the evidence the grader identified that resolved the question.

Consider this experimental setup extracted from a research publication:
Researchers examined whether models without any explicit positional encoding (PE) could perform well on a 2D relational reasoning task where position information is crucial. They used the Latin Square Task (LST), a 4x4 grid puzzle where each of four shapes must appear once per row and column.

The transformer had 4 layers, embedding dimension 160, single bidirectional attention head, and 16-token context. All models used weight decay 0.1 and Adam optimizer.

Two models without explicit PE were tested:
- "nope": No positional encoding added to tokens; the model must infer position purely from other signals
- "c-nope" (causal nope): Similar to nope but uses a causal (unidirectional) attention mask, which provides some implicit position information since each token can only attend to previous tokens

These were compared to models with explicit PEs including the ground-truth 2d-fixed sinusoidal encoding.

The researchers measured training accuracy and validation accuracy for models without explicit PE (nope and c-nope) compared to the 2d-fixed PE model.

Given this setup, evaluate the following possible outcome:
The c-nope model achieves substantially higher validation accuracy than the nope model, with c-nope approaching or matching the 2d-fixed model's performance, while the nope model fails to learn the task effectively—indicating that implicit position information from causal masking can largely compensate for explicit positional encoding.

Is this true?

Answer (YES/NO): NO